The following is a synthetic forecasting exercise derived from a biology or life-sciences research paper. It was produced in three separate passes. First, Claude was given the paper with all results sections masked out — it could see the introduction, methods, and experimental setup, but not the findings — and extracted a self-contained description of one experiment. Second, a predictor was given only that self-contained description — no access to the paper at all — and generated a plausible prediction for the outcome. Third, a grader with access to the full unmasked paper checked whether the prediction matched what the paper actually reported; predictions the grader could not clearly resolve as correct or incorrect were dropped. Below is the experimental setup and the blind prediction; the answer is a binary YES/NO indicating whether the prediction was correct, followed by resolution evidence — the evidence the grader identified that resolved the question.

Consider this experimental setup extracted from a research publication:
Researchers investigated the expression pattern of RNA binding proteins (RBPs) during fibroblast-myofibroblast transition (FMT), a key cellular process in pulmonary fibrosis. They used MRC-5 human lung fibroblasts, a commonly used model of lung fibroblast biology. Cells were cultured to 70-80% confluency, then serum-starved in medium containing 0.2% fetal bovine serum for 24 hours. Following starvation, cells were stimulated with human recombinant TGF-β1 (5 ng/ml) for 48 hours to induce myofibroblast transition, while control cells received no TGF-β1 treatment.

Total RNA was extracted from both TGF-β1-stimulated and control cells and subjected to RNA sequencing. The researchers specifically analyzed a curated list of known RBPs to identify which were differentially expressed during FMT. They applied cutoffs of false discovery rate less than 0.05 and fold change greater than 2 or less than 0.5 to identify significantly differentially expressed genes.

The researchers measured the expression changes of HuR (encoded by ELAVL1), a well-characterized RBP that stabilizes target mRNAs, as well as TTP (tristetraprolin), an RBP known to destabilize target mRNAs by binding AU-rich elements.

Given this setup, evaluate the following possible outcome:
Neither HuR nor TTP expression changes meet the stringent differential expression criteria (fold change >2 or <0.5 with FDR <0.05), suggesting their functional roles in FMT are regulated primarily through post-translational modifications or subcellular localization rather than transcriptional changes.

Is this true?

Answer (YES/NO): NO